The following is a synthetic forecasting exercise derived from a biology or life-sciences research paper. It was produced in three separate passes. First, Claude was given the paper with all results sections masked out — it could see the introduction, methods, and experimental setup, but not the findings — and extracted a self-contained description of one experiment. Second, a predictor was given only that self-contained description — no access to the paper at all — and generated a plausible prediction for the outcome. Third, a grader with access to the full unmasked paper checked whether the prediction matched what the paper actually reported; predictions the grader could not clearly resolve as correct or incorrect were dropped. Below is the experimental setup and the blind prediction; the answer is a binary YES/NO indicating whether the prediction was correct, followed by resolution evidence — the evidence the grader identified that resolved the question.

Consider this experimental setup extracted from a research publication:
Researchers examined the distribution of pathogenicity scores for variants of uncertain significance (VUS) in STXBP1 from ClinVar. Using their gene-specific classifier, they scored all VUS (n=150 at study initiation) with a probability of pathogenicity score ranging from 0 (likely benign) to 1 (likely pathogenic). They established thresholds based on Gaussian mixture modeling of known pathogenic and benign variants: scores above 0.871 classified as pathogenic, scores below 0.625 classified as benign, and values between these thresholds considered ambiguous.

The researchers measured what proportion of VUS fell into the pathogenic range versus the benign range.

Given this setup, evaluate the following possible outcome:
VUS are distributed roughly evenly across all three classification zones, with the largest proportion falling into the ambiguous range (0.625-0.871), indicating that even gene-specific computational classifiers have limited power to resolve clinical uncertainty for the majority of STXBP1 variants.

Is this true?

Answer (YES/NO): NO